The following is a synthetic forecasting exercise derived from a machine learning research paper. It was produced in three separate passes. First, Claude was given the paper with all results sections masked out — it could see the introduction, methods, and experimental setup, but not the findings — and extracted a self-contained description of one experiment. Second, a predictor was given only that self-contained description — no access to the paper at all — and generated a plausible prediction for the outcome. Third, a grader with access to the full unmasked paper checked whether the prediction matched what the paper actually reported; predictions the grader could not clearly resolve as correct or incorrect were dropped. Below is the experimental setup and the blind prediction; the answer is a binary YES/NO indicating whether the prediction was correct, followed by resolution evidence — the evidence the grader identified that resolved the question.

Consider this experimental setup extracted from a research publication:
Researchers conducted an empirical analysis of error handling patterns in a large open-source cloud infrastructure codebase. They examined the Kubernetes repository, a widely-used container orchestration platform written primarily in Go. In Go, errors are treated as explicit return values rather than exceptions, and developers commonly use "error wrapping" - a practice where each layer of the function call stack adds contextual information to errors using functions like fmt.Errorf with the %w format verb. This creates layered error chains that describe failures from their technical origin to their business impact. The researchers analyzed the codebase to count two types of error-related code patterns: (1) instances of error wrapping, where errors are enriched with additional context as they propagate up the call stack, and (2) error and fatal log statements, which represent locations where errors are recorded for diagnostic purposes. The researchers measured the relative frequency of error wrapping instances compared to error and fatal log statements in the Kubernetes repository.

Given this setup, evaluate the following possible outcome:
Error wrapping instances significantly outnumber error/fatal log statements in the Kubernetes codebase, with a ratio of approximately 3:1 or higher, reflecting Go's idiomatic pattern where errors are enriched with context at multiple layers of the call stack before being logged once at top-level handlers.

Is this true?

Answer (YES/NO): YES